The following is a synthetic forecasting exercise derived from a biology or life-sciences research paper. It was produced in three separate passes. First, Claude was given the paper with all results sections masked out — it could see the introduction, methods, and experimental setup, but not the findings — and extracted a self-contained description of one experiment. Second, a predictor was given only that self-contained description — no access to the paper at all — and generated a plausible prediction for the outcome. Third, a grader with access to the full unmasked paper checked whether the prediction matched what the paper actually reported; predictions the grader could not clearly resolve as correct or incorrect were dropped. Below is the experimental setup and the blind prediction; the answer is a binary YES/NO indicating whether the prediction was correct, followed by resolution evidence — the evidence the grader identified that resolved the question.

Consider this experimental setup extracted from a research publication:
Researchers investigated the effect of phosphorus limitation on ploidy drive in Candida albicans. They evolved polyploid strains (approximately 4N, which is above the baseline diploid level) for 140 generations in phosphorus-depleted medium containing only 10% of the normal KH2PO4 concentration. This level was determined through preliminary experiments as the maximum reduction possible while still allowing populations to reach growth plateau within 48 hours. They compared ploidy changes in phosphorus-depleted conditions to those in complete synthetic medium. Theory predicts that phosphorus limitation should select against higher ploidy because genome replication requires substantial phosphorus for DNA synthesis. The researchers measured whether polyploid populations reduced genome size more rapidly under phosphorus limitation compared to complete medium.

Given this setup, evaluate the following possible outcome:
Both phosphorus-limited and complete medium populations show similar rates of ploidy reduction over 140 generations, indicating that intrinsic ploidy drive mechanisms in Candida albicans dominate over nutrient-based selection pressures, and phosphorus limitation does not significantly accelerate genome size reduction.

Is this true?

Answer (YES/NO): NO